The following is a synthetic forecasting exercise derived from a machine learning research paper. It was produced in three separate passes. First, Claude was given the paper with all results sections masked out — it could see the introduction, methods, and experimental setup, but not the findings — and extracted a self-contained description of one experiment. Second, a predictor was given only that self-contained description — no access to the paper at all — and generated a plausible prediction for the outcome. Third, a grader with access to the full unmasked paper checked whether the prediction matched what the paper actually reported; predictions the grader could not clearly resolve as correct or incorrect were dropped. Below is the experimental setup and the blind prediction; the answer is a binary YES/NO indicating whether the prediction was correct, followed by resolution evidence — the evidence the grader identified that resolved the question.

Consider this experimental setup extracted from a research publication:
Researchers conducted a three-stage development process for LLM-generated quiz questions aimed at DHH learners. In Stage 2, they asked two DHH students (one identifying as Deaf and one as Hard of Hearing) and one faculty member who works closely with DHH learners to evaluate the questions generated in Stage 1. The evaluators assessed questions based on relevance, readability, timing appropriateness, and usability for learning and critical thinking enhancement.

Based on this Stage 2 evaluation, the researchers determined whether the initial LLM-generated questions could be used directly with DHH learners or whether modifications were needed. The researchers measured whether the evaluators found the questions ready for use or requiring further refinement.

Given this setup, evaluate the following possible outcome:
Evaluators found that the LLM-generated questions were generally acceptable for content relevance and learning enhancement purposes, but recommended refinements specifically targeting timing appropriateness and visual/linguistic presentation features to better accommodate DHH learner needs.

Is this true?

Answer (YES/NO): NO